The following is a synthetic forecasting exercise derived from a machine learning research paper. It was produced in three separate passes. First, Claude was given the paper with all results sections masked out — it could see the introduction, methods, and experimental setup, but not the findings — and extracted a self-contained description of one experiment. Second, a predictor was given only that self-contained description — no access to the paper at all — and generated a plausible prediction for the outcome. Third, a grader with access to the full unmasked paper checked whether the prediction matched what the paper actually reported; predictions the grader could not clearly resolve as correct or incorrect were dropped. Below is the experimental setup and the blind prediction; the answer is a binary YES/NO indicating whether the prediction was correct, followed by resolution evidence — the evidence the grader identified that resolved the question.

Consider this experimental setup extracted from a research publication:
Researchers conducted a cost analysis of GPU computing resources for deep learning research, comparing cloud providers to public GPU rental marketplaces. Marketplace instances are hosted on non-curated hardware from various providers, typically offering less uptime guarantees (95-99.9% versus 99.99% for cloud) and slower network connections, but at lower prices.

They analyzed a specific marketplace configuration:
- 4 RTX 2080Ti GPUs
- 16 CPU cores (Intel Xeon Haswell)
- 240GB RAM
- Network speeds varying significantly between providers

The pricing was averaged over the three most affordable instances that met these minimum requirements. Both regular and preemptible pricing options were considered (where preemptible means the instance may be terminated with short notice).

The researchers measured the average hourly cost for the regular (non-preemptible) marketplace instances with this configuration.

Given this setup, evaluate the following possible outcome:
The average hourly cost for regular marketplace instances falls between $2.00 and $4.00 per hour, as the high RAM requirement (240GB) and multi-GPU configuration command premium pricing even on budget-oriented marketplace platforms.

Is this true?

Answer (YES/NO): NO